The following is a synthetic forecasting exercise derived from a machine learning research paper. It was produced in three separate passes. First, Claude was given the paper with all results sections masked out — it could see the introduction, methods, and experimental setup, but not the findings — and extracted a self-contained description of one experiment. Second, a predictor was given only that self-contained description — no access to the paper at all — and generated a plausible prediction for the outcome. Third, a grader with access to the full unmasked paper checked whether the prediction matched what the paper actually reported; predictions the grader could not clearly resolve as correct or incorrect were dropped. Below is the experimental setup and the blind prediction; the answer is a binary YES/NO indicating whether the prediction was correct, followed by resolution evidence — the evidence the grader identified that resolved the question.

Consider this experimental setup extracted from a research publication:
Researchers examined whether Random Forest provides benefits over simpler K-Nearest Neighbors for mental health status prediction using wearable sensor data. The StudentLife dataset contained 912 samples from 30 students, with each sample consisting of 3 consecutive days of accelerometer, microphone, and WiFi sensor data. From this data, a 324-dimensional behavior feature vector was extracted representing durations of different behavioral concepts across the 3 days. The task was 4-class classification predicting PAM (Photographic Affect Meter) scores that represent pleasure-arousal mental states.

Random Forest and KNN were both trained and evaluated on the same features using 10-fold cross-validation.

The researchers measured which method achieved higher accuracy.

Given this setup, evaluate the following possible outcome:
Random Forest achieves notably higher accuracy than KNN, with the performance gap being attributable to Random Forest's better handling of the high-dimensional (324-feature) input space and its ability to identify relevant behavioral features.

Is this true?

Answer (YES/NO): NO